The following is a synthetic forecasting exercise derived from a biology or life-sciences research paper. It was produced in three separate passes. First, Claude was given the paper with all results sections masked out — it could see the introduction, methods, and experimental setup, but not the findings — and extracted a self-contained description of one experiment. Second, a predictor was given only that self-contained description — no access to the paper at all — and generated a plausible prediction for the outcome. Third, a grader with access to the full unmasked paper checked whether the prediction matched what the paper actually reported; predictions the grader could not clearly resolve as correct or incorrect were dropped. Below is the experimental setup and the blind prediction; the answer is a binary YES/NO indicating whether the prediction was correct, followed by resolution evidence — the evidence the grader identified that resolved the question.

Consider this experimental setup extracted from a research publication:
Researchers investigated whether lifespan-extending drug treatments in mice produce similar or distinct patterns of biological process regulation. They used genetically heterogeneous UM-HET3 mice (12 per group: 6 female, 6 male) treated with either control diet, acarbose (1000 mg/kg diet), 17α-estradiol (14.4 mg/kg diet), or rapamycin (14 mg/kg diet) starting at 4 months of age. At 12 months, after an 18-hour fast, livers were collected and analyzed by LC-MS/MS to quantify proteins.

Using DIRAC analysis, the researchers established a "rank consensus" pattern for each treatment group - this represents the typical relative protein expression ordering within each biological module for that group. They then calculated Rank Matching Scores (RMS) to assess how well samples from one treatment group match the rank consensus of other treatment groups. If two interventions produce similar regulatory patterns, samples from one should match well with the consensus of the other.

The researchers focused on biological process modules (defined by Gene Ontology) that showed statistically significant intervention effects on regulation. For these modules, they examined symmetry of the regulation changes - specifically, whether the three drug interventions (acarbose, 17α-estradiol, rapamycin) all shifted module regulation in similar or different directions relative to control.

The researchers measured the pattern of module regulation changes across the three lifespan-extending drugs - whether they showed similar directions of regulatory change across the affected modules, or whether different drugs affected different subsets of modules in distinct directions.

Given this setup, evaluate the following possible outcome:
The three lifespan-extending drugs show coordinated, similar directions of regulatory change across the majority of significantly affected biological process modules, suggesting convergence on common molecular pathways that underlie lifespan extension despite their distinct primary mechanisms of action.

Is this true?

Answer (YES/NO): YES